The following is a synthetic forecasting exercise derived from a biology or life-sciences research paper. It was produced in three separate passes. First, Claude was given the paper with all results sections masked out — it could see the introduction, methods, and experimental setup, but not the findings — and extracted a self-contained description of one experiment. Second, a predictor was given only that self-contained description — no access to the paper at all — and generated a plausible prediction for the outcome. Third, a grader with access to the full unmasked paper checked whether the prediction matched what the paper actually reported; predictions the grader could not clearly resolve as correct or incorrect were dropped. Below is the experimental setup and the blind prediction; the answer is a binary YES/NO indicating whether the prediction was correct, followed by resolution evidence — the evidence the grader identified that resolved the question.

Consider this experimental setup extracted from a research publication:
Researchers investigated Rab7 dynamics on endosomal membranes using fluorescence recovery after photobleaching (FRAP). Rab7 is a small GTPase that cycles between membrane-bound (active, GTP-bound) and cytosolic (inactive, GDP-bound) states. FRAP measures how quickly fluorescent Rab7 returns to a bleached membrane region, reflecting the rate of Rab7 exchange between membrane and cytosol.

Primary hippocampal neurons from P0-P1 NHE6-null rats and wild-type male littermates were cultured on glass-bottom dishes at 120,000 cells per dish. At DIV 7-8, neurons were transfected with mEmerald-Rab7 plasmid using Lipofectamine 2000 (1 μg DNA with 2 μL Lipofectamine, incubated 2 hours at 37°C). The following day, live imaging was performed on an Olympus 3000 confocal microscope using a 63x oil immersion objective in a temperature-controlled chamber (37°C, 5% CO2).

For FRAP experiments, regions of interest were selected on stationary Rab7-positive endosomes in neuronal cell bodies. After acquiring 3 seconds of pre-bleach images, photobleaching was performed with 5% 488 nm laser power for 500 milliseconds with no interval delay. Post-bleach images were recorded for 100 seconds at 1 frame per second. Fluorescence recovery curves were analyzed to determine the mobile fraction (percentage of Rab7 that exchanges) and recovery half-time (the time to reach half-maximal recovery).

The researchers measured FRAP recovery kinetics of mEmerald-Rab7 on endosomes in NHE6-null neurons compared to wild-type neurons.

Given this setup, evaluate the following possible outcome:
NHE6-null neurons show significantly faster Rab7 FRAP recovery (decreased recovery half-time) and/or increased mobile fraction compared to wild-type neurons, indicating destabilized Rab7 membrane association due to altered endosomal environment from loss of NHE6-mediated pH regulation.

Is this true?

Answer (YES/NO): NO